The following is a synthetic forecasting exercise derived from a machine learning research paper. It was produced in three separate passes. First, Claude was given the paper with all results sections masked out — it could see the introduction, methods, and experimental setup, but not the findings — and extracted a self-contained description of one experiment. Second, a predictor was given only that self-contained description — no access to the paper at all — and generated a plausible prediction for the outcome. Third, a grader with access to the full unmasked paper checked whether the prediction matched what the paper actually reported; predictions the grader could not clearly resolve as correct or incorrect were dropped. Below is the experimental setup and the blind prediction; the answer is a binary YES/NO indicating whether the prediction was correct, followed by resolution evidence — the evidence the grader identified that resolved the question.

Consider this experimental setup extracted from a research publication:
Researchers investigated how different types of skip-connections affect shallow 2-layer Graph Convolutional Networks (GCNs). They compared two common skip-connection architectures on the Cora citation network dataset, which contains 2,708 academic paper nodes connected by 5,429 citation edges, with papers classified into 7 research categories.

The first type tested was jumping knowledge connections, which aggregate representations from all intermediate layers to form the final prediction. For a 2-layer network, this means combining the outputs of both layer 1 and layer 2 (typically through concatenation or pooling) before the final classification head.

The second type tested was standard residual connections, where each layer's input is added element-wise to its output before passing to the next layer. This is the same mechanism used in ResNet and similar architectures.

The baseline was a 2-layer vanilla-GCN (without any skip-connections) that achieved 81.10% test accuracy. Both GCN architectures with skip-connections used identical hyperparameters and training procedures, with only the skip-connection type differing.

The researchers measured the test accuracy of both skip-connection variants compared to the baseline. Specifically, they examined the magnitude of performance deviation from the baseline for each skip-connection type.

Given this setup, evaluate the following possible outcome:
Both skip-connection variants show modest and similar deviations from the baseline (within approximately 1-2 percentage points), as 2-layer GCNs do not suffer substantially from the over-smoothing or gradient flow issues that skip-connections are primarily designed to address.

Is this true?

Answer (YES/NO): NO